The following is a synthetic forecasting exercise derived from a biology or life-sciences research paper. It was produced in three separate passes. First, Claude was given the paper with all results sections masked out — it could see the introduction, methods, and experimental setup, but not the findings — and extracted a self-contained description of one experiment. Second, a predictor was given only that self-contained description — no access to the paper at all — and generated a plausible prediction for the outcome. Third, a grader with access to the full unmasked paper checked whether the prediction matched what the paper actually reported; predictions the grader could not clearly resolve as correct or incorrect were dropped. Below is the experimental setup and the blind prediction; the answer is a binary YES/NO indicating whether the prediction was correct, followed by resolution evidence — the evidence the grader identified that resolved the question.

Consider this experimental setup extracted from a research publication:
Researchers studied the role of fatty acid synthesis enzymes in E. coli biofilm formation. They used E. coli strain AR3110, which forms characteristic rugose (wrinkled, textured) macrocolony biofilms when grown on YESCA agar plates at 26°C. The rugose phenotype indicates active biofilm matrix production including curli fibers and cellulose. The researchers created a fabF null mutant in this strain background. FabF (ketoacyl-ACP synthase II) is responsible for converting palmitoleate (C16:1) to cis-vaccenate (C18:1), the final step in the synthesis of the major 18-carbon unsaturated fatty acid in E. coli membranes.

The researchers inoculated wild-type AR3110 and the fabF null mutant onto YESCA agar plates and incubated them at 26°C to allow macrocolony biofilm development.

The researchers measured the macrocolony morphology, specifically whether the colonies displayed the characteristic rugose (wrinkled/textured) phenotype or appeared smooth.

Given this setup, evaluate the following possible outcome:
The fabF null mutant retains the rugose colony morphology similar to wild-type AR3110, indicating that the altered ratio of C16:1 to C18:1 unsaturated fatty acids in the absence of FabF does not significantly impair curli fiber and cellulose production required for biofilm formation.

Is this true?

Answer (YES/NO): NO